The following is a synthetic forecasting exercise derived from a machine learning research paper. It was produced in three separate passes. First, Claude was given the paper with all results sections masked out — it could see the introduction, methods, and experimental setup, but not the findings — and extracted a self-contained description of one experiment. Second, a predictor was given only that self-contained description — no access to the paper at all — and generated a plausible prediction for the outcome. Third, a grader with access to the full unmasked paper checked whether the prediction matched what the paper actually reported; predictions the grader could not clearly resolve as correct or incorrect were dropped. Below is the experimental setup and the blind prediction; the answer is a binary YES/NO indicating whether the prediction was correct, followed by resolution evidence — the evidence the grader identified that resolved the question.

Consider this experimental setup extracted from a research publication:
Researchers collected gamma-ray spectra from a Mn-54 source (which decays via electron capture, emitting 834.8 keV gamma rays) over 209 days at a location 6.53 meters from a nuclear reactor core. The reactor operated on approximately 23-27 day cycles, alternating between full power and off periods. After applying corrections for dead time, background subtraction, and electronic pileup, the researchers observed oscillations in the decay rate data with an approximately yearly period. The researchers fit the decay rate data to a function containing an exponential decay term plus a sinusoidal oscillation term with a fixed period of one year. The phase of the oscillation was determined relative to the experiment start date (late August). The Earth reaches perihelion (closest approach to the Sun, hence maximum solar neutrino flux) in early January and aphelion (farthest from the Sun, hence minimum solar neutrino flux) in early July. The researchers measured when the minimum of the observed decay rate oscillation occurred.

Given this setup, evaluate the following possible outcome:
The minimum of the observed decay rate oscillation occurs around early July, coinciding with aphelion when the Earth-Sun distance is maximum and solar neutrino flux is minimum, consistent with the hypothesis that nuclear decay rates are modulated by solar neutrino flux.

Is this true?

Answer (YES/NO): NO